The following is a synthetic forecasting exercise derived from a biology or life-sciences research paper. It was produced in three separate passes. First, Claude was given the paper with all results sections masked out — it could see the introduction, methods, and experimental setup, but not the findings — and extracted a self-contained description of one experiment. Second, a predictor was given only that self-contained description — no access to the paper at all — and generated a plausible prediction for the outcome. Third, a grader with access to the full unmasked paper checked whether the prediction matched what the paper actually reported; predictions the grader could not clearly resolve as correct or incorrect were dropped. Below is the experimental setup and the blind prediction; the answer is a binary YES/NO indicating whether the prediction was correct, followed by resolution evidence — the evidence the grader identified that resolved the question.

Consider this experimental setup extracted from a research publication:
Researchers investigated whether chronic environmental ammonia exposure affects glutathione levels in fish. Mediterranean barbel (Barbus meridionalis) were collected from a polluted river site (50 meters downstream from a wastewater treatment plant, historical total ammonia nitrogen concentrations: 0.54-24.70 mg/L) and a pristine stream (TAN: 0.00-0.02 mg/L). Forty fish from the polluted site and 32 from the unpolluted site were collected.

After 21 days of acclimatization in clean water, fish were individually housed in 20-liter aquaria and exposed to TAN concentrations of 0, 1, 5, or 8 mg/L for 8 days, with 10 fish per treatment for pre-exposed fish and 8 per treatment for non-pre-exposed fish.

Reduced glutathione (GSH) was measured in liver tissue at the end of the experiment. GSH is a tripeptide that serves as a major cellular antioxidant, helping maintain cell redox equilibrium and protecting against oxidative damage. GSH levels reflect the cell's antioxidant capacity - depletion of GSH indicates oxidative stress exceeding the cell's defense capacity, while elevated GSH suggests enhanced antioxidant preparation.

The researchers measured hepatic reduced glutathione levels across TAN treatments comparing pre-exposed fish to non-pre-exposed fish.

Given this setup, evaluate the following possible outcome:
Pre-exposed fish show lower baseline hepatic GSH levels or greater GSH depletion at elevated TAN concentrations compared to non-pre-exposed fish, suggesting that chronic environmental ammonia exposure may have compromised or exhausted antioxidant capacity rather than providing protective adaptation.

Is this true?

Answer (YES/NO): YES